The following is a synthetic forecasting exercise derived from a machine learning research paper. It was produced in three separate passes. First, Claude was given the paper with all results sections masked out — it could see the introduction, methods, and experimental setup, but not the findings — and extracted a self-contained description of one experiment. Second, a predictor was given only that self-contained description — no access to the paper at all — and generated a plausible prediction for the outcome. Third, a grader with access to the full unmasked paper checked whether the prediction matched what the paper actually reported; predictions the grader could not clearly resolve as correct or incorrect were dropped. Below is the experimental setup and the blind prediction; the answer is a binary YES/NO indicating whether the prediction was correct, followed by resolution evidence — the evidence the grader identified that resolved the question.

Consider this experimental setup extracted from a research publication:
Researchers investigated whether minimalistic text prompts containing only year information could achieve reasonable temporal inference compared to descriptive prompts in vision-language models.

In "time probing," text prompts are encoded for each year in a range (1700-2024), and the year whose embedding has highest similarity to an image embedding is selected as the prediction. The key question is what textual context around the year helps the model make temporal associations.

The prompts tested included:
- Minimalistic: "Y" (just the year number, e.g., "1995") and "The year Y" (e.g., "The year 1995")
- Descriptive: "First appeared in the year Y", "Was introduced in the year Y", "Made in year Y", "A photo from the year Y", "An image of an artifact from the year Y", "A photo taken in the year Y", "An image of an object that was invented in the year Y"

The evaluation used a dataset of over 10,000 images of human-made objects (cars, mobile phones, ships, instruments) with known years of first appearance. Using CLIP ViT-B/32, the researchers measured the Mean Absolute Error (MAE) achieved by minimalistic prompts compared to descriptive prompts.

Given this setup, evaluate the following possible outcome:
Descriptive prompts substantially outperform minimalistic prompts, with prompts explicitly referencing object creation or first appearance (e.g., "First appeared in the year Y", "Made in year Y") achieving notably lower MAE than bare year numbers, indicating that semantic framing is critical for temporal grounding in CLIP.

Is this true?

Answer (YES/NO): YES